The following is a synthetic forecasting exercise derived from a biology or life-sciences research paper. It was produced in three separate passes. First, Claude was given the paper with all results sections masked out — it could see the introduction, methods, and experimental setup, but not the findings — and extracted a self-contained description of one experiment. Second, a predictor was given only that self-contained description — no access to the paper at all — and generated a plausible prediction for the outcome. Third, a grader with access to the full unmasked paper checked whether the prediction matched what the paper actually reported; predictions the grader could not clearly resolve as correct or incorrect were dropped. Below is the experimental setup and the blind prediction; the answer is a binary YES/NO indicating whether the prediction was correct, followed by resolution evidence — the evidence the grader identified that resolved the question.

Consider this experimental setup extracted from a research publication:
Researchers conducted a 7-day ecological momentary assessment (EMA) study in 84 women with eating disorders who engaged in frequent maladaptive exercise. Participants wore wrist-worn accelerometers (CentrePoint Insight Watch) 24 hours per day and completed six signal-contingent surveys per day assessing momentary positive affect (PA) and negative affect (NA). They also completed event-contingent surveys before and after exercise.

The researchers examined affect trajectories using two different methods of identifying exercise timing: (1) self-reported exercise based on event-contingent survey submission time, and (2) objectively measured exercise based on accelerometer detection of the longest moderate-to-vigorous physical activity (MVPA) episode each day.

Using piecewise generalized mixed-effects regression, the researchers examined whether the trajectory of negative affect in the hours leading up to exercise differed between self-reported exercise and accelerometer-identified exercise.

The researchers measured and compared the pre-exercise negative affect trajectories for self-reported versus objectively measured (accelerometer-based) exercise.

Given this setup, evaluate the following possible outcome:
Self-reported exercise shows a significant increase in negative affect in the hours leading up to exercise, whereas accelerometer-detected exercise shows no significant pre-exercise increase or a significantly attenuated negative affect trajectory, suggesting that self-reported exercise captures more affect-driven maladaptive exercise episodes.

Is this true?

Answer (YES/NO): NO